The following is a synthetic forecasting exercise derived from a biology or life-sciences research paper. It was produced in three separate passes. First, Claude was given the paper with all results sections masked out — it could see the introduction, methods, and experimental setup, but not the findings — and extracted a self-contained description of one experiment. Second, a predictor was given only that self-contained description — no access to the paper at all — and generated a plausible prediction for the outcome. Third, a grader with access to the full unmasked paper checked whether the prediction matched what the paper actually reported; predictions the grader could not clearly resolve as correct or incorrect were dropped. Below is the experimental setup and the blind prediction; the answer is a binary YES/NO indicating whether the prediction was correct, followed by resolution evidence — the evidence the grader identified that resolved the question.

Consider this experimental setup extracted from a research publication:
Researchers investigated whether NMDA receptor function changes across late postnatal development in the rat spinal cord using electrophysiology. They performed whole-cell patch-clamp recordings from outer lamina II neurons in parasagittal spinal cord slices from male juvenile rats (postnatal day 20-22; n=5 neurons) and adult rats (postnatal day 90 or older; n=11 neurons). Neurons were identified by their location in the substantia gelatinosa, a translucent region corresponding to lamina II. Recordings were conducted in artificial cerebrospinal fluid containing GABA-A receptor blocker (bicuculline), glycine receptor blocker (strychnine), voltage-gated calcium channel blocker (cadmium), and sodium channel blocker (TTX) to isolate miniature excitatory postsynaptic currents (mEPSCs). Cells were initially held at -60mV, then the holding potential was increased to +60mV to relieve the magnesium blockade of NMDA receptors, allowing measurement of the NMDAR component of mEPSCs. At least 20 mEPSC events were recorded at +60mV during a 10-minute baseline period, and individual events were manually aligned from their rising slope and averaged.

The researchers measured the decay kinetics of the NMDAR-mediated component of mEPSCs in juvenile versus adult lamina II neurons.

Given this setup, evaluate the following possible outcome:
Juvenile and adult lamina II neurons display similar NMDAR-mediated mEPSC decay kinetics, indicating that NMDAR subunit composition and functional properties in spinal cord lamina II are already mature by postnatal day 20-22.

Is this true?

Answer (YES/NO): NO